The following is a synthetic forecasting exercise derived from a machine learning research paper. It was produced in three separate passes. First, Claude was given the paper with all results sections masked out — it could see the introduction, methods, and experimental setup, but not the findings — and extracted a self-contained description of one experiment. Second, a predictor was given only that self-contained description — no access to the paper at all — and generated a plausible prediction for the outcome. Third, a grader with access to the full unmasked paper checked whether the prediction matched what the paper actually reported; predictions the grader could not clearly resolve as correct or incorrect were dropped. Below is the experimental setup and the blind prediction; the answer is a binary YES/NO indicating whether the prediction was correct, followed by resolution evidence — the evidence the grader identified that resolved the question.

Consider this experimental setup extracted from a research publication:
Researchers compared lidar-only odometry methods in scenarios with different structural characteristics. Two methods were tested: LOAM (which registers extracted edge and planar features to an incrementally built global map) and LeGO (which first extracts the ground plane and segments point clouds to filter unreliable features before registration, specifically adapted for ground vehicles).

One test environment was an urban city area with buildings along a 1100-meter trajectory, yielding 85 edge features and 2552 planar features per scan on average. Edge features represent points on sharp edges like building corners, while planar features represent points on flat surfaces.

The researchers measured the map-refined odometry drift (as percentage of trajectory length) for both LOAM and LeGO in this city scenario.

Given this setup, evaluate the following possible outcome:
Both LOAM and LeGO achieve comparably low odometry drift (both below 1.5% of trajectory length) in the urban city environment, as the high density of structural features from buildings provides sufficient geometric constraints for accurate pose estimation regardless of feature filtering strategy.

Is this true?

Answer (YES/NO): NO